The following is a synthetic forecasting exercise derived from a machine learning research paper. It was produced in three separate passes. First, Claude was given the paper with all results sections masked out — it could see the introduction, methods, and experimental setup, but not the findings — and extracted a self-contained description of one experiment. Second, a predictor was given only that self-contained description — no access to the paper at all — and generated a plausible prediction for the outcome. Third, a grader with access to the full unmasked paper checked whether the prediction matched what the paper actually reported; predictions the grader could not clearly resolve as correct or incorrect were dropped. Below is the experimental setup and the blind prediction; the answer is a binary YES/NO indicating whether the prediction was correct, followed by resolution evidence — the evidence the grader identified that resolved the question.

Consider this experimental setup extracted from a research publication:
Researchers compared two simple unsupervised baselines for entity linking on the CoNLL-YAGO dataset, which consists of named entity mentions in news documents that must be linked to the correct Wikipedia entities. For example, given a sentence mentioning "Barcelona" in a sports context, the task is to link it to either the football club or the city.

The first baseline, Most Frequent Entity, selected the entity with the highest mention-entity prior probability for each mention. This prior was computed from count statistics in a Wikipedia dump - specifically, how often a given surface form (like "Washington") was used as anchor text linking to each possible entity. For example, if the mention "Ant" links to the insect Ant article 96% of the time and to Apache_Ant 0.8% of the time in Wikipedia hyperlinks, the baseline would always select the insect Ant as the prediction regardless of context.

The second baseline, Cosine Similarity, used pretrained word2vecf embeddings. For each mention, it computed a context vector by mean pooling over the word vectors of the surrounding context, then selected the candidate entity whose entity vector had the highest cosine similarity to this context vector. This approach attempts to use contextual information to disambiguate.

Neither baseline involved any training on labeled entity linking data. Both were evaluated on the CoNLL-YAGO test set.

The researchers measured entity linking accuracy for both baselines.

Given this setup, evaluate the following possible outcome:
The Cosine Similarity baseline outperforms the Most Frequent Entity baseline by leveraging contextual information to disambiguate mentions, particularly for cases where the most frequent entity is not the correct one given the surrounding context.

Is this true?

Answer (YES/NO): NO